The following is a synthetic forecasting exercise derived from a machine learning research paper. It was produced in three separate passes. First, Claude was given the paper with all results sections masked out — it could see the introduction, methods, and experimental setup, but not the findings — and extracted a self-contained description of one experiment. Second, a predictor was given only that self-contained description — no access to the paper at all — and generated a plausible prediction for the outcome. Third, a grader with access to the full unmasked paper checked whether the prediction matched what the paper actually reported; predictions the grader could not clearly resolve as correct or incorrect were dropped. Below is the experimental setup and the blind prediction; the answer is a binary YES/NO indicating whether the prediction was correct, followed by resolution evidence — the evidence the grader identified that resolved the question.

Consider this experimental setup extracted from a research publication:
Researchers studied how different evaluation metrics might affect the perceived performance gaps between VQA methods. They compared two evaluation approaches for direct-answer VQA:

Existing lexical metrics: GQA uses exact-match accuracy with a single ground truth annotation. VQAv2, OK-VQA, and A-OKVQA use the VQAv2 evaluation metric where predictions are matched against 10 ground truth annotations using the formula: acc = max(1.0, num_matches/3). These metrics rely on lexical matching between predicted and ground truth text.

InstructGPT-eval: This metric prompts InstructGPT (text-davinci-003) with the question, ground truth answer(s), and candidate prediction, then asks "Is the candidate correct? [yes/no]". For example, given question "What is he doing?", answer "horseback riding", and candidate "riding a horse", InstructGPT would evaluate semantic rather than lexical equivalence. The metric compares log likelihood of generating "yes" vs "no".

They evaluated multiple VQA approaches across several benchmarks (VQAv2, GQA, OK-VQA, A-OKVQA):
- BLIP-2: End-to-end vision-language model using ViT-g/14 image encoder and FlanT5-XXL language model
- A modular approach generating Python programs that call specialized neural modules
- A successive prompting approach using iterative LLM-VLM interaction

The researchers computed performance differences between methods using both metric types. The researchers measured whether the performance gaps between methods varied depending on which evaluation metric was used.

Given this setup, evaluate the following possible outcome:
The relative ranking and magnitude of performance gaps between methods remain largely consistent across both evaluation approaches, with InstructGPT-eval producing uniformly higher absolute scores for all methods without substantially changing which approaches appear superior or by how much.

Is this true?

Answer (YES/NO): NO